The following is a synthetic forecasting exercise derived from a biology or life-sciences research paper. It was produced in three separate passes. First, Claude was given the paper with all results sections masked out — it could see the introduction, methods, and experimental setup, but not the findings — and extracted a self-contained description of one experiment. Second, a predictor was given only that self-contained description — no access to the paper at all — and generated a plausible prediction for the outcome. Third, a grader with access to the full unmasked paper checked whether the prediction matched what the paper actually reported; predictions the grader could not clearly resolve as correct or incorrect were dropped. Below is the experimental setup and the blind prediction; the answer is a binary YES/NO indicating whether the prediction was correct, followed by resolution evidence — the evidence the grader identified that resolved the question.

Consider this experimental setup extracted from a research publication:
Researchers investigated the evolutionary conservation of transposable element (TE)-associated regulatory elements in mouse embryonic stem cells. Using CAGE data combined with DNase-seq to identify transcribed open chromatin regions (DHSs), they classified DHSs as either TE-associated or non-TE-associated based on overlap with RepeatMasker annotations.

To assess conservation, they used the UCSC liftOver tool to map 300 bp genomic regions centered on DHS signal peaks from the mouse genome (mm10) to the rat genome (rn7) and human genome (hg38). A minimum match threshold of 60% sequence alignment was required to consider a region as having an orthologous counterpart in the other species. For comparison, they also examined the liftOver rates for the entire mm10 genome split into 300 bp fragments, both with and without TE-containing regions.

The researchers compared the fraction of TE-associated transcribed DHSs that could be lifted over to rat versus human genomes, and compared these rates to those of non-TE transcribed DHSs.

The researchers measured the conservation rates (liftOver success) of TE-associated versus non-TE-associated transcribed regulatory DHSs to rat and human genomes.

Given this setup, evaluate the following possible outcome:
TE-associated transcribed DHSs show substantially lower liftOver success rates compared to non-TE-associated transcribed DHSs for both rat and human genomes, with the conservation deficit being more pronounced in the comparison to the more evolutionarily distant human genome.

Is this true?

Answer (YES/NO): YES